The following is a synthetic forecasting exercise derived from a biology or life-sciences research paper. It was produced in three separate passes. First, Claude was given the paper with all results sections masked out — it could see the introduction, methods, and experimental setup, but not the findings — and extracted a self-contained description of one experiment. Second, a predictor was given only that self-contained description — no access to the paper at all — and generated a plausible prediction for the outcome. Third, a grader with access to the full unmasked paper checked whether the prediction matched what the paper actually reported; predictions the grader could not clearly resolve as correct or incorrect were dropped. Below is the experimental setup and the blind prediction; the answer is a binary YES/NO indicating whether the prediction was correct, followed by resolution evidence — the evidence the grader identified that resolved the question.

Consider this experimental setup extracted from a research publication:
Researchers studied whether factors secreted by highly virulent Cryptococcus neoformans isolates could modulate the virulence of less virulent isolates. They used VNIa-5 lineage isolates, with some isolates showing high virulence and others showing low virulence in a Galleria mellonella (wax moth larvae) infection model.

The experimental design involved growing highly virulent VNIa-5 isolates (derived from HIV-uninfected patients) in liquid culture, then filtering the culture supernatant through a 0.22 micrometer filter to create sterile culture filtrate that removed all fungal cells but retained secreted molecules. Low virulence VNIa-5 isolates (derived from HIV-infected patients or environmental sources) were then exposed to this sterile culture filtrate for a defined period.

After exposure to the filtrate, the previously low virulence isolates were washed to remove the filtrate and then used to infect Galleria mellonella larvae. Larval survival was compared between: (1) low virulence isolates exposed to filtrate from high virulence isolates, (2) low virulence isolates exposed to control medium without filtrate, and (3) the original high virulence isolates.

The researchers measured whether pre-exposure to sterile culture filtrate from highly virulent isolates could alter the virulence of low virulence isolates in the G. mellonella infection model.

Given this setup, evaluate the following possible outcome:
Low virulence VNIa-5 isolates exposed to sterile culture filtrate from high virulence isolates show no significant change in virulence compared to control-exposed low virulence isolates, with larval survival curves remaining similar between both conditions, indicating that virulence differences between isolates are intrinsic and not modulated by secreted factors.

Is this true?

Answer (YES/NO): NO